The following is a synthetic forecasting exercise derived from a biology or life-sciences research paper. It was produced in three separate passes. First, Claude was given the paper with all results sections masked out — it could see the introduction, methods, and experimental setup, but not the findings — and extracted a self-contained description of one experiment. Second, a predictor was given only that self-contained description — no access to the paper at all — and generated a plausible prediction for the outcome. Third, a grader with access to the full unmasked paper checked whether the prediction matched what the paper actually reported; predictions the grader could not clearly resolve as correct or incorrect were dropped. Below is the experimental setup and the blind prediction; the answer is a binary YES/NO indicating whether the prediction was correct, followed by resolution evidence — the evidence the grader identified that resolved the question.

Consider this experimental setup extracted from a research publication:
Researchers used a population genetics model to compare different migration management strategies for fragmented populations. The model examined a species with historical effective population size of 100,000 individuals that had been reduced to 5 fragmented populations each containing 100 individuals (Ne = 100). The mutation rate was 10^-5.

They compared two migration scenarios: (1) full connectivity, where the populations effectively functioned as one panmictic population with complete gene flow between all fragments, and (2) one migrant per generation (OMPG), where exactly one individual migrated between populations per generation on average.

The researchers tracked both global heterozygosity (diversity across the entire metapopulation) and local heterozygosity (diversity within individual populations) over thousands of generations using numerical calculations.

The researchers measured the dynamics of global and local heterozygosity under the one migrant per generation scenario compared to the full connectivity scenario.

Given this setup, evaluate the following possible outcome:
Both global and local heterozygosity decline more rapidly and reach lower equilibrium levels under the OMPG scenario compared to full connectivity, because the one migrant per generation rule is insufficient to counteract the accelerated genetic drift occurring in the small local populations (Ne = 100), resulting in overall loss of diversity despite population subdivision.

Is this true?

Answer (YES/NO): NO